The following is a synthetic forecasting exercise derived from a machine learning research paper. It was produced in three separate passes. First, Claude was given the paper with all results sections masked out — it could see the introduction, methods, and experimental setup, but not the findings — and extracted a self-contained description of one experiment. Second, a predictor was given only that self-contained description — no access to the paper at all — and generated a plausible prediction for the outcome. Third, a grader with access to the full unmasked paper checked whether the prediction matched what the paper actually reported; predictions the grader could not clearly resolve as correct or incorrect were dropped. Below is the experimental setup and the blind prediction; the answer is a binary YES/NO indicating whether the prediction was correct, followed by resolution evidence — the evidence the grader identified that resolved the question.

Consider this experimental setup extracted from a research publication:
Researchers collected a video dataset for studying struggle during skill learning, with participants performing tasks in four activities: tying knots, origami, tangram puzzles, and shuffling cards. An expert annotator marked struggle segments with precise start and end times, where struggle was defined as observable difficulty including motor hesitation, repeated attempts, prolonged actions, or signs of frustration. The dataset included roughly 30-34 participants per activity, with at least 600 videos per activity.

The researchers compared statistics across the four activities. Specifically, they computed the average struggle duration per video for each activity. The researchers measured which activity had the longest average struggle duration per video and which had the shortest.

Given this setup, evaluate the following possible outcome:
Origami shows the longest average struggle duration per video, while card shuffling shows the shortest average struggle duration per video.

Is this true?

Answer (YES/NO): NO